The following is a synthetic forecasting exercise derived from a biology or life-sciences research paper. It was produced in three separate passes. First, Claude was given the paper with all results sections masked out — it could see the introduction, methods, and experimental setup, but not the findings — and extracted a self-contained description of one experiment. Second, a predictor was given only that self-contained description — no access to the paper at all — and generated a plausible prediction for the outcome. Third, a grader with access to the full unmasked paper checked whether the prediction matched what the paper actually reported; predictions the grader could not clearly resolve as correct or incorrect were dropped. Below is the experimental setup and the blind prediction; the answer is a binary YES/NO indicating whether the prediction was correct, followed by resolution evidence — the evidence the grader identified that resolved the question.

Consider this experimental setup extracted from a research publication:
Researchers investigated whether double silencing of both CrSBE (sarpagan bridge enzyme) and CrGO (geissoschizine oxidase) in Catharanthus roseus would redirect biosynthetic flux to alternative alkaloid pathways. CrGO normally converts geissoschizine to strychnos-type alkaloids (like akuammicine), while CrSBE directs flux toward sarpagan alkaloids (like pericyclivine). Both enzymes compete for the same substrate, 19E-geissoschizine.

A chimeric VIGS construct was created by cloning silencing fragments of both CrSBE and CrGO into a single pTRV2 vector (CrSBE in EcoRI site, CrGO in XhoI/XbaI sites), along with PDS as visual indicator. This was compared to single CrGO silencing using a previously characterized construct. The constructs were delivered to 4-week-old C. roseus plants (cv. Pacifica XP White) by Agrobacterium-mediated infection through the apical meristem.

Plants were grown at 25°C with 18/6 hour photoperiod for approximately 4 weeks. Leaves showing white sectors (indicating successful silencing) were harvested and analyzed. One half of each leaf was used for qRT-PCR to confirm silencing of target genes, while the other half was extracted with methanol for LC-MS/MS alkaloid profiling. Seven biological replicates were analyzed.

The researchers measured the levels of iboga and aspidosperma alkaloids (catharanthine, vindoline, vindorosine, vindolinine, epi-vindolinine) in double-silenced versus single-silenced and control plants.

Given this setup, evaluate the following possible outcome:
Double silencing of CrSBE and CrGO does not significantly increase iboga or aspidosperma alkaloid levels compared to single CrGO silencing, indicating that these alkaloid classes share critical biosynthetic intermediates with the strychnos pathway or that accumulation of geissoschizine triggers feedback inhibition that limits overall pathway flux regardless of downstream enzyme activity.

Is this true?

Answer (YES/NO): YES